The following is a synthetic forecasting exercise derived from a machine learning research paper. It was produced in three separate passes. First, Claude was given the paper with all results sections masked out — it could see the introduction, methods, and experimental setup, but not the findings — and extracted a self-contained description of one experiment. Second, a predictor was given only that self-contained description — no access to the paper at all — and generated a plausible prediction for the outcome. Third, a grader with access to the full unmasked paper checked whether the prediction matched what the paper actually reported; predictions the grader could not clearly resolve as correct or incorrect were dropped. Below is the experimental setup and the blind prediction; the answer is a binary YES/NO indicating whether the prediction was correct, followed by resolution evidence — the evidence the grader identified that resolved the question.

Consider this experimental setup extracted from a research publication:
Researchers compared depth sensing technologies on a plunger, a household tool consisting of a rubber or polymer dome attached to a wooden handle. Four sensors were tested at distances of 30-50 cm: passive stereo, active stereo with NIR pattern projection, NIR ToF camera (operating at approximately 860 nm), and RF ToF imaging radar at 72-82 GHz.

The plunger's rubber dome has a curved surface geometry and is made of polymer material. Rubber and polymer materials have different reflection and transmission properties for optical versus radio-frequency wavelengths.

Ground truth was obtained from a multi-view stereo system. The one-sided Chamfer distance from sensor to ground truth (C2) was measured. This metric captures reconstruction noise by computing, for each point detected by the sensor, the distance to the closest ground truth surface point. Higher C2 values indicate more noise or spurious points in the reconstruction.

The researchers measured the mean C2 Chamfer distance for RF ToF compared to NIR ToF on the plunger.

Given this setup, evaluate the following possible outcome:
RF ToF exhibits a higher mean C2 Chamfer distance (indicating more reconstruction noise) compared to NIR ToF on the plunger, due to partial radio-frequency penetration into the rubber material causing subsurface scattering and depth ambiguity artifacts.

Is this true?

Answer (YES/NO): YES